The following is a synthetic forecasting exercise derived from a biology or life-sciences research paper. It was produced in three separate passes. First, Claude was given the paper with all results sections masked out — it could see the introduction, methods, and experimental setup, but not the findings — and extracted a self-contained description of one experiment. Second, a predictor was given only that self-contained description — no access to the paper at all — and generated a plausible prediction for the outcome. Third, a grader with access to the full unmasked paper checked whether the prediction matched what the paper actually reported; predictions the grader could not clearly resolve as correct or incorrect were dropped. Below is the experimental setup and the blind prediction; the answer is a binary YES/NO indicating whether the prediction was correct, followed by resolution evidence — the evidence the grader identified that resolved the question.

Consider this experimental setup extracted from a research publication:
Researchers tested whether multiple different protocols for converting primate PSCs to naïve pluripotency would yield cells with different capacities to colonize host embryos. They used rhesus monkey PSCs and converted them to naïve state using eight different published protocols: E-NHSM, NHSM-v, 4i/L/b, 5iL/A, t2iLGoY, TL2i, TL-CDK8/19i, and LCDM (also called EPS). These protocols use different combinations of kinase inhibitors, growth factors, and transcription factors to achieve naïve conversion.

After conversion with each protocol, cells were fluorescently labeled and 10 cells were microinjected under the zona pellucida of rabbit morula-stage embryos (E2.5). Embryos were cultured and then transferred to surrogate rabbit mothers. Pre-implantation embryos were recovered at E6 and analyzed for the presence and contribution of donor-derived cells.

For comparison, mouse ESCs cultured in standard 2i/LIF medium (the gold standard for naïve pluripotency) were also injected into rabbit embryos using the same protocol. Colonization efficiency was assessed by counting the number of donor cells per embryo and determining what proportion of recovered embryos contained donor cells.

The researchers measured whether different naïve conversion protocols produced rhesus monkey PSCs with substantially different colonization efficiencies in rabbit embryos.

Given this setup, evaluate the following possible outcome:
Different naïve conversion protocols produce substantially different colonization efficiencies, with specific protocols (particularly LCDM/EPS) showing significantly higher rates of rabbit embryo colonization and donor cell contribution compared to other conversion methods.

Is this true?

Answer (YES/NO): NO